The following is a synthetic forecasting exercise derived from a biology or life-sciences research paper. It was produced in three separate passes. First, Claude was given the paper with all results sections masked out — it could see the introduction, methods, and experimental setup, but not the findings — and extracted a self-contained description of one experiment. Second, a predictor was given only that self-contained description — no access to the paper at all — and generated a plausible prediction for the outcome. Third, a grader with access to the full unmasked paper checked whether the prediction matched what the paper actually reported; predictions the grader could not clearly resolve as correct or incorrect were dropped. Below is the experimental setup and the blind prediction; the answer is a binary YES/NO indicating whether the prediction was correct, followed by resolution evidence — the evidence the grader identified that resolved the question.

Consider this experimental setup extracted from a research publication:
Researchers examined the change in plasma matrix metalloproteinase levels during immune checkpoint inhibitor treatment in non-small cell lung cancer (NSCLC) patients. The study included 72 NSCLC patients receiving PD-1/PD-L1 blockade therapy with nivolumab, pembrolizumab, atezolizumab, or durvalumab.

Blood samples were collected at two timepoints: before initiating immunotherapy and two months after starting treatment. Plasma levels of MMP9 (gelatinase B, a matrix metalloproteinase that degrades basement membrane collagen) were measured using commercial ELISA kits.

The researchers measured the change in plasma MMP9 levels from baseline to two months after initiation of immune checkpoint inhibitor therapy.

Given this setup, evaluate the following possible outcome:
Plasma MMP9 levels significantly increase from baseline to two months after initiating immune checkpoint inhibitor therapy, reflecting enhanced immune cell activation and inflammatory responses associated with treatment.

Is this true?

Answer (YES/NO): NO